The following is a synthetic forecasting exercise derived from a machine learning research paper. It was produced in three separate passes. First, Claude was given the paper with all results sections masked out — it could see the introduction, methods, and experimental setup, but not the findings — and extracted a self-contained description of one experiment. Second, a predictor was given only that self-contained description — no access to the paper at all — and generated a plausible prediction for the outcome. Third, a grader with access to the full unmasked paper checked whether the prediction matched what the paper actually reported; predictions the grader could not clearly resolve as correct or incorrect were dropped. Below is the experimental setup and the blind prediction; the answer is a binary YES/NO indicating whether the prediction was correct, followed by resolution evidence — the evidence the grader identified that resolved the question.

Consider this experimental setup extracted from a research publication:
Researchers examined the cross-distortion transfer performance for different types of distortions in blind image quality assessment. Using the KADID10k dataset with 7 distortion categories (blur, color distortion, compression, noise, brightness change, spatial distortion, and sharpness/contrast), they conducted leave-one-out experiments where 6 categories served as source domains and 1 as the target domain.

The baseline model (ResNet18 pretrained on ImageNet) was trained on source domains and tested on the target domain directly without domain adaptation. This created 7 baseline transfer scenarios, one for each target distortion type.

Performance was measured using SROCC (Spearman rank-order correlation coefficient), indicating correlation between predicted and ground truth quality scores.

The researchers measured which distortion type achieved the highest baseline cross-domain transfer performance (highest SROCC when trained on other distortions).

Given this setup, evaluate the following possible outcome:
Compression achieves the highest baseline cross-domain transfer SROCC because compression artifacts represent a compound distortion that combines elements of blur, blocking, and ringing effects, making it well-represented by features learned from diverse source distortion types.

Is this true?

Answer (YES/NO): YES